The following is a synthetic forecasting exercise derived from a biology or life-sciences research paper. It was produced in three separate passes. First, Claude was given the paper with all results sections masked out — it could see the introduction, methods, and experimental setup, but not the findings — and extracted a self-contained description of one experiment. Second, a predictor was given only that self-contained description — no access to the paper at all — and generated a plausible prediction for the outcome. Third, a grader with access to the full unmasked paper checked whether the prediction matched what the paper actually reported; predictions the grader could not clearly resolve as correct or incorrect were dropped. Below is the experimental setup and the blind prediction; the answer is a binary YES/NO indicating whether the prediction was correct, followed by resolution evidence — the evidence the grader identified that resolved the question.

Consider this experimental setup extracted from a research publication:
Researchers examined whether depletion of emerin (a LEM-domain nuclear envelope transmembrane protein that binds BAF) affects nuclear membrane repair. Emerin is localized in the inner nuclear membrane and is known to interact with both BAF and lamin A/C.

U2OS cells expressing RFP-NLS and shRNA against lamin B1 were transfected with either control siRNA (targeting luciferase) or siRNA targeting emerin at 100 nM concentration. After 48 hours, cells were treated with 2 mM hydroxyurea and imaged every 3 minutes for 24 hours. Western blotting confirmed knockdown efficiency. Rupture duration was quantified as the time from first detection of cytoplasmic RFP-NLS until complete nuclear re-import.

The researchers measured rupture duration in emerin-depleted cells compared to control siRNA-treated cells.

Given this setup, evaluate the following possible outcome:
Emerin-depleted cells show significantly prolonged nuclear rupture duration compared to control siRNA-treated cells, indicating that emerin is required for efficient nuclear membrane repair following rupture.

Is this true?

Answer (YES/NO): YES